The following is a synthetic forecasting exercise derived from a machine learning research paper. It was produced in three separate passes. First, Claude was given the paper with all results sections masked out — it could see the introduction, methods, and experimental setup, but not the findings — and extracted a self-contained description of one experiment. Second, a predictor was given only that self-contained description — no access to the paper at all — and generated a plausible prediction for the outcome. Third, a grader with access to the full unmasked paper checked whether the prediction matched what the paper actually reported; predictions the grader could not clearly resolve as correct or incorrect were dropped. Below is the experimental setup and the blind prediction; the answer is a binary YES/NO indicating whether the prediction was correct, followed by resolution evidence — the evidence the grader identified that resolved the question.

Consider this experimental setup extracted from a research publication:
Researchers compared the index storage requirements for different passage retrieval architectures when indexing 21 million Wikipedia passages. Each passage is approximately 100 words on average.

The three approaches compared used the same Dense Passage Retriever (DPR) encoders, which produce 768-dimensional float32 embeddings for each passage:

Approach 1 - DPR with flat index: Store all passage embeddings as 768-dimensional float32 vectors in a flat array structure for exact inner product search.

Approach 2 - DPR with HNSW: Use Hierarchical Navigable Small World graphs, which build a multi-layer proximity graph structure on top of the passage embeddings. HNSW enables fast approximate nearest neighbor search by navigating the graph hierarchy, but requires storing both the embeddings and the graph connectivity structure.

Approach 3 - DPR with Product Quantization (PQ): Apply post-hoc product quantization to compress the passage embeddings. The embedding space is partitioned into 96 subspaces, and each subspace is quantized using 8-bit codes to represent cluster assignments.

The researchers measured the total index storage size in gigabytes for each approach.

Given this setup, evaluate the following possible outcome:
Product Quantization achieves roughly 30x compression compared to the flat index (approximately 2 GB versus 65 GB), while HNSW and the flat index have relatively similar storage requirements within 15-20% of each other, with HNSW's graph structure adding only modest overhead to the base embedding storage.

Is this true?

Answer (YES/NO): NO